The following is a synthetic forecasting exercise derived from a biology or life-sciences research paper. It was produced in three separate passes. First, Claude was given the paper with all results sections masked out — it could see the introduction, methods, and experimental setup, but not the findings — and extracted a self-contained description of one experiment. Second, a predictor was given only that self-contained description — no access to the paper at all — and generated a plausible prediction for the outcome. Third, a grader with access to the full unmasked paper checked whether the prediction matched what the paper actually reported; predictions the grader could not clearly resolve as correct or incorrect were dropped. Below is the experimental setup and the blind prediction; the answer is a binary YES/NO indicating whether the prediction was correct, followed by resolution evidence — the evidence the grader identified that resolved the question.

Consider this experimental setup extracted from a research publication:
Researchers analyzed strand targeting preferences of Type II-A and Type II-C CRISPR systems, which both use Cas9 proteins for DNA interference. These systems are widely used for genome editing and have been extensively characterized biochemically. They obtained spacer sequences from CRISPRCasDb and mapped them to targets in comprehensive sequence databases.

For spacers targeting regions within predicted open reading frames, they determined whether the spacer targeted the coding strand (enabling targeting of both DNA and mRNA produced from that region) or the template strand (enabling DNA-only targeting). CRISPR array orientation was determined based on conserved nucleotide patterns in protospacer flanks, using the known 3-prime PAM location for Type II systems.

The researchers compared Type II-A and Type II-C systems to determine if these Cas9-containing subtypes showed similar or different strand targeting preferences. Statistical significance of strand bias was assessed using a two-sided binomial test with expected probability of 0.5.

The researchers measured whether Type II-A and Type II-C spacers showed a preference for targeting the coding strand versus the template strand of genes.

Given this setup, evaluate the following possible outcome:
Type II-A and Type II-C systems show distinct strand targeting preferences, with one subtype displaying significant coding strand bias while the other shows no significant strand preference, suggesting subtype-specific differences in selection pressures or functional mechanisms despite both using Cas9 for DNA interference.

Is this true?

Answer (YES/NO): NO